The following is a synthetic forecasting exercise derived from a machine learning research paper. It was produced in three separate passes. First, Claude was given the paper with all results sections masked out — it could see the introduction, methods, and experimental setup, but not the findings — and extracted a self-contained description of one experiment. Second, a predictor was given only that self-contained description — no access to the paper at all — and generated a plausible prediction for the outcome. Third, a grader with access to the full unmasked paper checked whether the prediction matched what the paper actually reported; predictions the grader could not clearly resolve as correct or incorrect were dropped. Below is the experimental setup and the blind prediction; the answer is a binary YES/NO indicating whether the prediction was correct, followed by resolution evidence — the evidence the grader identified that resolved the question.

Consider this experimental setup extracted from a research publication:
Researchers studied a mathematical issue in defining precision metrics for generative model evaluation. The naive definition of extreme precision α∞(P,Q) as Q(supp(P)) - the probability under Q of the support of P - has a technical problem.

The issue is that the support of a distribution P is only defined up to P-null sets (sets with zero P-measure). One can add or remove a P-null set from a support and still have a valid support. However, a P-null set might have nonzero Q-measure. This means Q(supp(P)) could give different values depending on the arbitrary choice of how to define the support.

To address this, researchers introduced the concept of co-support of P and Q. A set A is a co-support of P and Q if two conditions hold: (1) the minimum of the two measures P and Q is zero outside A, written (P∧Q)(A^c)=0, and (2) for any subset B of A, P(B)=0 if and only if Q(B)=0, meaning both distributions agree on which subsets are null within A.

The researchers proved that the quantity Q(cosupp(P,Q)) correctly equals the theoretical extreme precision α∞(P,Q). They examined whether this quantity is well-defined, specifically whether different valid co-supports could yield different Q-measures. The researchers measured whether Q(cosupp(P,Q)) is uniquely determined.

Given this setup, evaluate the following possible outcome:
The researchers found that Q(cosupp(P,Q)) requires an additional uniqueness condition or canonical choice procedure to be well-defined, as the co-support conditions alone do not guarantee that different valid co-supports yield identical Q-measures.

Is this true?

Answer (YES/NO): NO